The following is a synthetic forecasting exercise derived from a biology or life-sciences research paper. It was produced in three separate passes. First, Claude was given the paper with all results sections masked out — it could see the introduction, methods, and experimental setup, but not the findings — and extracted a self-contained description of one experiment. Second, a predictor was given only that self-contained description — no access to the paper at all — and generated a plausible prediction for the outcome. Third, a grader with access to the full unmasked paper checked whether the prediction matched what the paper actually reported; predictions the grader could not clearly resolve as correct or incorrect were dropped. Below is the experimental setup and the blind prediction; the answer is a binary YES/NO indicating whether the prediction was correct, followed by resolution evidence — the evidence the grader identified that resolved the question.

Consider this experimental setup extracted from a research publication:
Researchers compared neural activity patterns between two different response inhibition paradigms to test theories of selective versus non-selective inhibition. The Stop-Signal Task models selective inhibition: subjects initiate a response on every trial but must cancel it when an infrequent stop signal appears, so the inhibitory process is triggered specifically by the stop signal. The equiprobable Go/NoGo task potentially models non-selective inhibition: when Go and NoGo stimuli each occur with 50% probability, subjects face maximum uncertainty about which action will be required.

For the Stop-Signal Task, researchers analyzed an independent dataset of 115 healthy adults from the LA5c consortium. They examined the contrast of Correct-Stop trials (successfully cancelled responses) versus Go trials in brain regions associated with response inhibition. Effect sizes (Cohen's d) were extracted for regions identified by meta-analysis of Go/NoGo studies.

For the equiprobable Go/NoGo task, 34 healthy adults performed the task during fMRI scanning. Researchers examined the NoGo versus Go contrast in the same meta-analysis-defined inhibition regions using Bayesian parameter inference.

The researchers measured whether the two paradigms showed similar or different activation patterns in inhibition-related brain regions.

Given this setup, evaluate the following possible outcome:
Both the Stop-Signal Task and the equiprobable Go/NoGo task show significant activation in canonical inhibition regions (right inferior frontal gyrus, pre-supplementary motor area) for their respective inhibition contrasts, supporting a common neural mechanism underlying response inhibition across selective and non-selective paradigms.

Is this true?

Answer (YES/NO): NO